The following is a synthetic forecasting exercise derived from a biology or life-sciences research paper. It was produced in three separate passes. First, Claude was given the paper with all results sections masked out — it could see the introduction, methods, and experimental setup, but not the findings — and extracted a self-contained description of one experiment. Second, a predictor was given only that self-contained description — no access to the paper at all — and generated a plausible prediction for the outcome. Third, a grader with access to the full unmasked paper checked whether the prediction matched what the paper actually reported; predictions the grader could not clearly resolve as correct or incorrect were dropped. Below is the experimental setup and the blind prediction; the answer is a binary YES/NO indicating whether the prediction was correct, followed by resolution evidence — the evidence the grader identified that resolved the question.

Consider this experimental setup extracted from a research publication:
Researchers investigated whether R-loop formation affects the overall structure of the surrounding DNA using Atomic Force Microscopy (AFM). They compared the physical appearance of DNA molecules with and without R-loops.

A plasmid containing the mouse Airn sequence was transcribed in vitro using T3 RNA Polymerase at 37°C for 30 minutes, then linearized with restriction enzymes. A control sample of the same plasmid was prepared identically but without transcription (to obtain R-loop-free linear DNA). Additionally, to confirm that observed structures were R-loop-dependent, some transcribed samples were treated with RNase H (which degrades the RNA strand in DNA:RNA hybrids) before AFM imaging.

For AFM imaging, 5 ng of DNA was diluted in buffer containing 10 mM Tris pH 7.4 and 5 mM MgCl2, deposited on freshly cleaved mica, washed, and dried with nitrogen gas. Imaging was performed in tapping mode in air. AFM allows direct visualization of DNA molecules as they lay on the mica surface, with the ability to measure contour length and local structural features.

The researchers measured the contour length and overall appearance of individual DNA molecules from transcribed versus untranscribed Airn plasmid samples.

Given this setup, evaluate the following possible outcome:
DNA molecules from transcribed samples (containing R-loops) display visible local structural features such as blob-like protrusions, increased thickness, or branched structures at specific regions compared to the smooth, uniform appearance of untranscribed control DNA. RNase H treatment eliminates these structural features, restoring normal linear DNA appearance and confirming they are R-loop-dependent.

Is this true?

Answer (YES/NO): NO